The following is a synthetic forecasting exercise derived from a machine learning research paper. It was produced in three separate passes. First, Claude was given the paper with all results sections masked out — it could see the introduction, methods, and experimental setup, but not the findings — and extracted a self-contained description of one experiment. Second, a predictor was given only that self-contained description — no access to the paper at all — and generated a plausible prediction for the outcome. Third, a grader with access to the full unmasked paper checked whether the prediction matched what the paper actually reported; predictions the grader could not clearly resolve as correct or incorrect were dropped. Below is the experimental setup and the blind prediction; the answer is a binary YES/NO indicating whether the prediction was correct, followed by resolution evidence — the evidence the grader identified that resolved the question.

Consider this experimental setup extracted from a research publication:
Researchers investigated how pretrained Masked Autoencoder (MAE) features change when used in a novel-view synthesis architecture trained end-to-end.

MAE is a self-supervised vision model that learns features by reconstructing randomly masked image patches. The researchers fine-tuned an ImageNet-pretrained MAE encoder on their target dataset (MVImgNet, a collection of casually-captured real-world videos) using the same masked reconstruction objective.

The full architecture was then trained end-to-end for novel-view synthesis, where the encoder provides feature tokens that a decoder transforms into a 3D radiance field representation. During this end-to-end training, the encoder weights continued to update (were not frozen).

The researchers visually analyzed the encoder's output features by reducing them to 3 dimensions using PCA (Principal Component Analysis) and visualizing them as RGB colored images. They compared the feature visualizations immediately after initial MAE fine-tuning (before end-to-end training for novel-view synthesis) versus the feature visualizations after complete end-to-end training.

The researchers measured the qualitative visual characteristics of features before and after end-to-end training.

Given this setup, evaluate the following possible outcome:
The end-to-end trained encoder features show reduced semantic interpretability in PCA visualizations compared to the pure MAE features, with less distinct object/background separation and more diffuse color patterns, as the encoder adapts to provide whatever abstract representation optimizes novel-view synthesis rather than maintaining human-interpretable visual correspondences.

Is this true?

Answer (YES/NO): NO